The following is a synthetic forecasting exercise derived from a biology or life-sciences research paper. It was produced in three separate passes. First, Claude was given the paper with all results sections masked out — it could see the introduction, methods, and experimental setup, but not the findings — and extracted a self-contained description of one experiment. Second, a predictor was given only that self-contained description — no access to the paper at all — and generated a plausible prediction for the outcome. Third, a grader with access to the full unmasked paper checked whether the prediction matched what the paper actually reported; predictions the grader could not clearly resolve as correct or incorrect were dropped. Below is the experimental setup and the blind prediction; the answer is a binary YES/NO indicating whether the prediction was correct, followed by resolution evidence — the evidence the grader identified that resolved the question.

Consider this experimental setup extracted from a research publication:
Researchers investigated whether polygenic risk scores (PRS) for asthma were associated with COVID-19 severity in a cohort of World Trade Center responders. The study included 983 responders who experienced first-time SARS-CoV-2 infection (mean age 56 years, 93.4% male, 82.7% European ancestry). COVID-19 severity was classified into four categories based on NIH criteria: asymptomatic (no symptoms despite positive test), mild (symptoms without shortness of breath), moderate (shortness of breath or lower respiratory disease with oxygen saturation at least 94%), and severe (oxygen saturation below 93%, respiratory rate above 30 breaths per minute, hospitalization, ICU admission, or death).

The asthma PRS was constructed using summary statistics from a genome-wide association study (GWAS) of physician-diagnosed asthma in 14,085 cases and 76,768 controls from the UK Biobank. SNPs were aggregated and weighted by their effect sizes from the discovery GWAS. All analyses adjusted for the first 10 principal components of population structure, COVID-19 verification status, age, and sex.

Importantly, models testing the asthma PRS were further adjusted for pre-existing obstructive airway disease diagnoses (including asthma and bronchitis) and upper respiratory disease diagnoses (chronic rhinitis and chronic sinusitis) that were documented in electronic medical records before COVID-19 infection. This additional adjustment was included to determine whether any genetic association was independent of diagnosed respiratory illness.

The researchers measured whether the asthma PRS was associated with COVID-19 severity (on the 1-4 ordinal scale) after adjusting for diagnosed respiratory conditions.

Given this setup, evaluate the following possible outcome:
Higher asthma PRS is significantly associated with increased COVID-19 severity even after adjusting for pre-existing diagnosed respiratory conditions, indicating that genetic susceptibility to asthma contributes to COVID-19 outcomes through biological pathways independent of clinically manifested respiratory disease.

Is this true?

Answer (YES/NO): YES